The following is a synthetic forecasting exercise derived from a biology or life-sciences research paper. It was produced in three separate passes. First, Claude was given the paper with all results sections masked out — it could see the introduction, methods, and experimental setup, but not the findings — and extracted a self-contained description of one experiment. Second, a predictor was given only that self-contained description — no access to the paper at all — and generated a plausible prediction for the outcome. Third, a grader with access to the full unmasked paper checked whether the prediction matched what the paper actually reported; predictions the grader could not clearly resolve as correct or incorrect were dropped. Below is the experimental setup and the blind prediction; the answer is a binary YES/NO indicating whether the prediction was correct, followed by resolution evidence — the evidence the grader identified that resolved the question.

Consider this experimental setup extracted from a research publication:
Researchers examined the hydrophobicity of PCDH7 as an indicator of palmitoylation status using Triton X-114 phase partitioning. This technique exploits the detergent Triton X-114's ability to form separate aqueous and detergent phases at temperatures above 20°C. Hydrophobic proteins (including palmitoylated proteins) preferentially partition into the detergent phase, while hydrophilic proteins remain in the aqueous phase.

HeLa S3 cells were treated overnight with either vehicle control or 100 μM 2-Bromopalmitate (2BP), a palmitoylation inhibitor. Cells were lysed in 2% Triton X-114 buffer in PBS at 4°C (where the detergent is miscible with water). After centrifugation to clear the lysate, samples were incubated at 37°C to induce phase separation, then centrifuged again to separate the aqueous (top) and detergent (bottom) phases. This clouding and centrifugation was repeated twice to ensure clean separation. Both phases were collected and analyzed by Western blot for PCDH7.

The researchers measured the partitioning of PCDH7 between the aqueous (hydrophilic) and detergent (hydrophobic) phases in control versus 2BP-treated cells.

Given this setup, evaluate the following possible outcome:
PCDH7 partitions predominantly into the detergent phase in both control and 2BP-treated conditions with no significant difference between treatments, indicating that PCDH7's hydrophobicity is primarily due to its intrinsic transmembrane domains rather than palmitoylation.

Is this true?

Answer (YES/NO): NO